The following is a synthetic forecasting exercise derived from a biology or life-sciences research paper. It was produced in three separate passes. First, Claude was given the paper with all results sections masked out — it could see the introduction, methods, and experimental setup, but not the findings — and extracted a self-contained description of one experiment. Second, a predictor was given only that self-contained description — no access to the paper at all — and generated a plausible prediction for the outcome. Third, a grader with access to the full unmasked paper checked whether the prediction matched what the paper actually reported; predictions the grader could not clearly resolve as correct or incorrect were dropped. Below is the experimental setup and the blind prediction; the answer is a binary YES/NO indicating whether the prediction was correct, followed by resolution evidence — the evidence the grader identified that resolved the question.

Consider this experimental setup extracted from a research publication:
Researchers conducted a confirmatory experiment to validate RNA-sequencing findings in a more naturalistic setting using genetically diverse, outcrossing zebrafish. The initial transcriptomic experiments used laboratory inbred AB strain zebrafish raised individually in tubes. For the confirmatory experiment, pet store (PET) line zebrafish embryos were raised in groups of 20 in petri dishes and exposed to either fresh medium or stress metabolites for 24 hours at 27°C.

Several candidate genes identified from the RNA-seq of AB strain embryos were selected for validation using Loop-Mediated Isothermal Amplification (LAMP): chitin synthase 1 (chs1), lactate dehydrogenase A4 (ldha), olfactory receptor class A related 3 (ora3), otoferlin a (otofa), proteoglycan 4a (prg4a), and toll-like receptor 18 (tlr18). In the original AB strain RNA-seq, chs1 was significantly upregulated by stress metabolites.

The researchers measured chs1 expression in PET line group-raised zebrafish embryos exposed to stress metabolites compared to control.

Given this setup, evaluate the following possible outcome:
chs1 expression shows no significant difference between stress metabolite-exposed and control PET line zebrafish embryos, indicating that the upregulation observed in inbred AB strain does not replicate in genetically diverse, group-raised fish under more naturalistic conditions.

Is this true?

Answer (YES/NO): NO